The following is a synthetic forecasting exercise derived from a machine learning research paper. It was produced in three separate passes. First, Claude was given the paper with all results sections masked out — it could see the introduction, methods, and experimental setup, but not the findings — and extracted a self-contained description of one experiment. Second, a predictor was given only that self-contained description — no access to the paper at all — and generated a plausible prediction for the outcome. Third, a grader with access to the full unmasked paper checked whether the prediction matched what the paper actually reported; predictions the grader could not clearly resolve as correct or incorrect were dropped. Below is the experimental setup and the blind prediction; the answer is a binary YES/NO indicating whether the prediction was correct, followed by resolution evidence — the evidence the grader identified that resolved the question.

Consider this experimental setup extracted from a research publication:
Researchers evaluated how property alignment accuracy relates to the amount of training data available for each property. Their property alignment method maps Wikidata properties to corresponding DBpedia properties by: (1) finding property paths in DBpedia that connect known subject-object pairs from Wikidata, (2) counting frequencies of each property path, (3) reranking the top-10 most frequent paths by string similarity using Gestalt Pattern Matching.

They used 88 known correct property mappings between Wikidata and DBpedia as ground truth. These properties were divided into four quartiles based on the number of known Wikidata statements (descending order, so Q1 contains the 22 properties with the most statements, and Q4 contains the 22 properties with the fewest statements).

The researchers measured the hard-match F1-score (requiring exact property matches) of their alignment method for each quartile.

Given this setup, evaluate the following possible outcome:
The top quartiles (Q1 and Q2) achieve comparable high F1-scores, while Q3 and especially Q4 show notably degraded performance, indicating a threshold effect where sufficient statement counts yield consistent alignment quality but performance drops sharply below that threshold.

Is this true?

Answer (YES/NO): NO